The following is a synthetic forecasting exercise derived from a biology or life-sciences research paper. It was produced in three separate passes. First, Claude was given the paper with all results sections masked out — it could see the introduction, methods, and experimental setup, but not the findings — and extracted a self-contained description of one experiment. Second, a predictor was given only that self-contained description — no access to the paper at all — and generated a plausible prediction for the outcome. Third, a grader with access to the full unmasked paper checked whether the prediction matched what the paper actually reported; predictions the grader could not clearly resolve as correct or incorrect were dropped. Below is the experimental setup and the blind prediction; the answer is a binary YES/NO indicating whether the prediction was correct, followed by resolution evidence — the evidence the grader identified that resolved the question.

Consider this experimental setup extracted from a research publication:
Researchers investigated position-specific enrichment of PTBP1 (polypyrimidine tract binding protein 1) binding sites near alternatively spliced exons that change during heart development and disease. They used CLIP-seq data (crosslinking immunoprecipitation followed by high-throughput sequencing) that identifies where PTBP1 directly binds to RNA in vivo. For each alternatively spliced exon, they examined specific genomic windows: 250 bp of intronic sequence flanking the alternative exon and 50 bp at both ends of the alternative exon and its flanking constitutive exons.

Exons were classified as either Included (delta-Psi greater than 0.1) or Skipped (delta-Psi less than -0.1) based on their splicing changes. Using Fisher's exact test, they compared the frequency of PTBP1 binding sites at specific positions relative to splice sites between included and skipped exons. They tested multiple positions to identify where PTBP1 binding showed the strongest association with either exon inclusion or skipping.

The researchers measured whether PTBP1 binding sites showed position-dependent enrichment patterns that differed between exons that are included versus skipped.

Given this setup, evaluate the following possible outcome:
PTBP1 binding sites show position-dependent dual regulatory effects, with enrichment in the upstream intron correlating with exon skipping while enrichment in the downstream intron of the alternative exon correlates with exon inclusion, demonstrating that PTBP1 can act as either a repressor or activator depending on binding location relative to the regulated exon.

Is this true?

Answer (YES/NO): NO